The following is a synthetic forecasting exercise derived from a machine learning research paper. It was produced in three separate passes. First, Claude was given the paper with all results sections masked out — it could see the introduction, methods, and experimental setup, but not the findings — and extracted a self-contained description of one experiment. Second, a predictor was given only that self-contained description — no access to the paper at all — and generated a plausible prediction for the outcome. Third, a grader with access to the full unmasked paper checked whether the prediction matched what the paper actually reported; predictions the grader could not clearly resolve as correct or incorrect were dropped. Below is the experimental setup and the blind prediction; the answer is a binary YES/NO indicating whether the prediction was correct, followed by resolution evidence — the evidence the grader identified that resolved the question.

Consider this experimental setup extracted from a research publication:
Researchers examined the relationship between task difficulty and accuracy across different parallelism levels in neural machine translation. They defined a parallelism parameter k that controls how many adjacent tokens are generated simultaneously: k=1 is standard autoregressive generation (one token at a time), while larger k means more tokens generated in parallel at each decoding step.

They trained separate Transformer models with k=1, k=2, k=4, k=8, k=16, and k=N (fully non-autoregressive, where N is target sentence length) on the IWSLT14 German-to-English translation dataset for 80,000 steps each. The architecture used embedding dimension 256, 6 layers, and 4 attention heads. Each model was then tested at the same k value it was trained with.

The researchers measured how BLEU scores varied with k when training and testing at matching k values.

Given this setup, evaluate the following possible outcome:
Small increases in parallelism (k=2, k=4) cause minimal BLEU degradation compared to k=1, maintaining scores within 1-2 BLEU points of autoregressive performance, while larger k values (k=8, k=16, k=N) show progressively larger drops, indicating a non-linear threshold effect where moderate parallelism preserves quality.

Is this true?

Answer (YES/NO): NO